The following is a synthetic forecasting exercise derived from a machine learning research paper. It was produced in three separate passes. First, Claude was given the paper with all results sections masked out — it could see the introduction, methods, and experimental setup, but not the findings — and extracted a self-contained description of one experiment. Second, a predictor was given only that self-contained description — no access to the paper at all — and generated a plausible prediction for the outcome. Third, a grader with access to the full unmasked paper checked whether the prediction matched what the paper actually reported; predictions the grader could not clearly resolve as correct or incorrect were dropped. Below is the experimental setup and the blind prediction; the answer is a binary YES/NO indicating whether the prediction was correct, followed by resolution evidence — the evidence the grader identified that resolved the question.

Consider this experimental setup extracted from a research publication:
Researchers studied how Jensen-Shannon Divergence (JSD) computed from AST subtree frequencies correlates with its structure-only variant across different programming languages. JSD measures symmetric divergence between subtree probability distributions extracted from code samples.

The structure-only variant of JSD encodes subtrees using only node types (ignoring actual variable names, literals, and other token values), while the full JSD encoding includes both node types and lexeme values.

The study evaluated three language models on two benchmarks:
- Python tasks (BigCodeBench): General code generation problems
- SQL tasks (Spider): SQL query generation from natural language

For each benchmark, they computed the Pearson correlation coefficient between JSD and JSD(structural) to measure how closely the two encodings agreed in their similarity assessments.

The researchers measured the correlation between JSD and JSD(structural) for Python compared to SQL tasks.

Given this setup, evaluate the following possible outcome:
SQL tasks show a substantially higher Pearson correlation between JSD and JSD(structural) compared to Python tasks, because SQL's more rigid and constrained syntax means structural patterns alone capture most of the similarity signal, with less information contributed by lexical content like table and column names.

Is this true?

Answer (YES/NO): YES